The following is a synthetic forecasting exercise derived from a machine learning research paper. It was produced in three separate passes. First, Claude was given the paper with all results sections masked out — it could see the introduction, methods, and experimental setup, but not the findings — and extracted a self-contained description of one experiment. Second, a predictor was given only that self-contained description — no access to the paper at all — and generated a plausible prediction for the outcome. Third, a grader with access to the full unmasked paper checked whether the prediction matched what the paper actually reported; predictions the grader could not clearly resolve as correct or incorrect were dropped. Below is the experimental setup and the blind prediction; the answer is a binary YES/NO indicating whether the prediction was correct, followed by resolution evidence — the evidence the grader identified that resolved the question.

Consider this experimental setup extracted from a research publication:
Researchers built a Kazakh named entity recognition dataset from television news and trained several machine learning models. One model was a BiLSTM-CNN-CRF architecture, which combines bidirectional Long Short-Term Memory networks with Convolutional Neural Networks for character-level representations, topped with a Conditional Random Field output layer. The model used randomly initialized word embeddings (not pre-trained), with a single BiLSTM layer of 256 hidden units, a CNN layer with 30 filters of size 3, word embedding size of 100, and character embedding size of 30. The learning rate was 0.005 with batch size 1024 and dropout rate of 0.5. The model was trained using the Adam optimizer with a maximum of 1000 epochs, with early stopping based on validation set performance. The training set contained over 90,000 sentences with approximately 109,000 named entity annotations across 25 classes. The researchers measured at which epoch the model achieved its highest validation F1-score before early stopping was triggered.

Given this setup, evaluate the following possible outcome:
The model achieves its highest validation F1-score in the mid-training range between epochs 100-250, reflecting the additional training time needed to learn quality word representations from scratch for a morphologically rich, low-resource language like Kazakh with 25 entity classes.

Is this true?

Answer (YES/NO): NO